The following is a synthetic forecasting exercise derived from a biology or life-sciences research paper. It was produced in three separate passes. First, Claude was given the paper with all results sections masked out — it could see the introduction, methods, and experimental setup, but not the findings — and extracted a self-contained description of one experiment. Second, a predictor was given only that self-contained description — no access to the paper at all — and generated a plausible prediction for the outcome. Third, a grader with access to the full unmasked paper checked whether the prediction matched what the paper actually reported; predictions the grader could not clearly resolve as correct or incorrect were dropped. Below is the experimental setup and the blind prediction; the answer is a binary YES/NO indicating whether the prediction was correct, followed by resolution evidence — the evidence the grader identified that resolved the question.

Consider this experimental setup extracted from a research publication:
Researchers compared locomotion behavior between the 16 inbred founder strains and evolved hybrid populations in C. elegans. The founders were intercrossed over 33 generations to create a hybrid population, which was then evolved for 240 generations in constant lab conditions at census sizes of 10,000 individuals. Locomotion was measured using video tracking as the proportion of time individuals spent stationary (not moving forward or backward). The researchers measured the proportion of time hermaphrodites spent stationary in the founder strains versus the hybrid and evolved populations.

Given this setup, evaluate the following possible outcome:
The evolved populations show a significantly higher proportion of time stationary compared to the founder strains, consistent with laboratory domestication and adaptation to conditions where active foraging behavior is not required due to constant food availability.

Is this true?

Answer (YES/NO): YES